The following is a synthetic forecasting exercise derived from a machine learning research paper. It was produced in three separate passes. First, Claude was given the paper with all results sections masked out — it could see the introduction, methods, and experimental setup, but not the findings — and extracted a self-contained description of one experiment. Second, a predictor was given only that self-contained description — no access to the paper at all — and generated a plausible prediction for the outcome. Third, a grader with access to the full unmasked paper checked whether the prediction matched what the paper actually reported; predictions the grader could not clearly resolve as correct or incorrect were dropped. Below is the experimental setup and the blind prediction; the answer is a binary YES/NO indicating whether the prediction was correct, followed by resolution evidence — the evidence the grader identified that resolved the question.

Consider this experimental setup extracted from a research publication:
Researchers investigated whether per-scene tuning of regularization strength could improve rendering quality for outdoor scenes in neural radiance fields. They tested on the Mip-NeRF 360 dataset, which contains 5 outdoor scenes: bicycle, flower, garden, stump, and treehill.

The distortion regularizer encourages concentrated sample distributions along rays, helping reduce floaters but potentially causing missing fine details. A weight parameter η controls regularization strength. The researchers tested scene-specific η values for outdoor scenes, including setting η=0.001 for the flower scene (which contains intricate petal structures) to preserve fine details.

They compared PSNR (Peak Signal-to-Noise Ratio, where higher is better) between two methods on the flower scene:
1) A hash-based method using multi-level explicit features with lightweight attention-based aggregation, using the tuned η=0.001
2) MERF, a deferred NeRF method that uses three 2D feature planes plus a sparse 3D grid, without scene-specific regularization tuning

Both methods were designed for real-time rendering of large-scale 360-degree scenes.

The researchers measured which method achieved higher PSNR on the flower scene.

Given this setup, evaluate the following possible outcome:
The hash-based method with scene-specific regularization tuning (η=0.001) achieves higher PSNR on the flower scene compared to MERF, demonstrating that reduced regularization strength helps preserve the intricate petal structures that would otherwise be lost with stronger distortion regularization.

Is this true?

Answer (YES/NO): NO